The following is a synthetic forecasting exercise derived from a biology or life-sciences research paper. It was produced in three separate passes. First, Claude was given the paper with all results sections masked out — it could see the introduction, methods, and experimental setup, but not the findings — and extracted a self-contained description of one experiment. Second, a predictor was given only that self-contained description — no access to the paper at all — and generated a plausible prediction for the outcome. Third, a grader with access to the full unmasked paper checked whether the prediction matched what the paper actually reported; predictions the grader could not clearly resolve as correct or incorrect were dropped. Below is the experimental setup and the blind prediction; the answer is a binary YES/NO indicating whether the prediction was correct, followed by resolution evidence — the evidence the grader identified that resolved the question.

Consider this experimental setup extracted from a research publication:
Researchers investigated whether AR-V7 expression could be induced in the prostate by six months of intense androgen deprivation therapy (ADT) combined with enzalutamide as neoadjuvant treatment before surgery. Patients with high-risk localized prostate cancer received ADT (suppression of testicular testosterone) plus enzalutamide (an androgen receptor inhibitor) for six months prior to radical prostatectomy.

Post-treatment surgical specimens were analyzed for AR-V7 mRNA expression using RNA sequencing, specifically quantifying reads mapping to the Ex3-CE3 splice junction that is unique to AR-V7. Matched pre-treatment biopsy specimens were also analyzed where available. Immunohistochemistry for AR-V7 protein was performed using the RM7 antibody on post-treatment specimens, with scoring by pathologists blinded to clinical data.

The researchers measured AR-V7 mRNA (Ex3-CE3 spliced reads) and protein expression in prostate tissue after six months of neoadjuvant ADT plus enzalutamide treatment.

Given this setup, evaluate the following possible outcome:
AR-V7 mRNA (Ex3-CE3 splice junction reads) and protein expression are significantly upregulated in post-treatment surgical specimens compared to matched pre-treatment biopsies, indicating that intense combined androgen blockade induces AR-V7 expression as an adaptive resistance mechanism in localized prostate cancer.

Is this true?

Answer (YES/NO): NO